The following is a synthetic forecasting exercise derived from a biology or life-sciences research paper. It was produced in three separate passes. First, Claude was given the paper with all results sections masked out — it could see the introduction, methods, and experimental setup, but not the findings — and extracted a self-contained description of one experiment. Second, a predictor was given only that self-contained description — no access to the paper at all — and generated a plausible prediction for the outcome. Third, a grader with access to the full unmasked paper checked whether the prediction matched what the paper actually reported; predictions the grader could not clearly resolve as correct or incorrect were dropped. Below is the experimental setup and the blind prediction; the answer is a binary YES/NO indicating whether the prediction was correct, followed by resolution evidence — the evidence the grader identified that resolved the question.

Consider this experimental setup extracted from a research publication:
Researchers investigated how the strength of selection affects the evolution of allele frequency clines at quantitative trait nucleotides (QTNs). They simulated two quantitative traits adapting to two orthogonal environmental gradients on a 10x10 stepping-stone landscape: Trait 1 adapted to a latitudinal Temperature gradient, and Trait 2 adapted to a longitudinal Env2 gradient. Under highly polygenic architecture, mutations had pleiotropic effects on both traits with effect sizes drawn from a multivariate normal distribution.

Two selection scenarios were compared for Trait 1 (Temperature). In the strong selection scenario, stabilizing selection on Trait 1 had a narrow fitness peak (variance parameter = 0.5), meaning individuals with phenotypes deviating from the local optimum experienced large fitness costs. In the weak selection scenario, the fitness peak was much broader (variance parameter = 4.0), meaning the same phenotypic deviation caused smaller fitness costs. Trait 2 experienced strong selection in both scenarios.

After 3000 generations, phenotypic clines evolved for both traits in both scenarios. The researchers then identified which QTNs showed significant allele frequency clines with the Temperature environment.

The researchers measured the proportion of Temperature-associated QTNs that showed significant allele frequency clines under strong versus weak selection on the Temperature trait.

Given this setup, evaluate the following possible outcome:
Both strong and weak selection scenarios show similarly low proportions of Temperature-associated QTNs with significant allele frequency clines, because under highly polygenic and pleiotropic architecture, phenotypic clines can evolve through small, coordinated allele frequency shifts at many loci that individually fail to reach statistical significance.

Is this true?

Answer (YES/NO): NO